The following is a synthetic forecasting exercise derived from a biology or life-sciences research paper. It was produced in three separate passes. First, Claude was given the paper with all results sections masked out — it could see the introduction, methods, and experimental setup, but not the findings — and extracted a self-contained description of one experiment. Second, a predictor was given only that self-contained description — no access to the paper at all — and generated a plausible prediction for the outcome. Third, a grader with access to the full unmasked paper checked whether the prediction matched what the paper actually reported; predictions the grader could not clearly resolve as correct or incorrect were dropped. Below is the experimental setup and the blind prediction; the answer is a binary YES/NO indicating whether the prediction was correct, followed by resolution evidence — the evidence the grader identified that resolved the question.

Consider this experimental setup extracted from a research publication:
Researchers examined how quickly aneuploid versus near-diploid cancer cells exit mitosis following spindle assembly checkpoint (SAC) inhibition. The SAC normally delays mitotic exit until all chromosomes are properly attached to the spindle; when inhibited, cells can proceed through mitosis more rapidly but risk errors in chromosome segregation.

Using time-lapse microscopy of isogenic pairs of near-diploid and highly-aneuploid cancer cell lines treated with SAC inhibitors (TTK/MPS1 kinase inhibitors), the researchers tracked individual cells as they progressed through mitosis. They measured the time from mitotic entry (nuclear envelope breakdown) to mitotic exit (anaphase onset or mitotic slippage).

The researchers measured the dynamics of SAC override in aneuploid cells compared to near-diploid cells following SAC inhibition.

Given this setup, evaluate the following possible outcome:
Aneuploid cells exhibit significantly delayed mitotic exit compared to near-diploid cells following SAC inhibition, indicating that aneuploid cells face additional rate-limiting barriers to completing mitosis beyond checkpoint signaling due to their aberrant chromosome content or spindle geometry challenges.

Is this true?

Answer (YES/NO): NO